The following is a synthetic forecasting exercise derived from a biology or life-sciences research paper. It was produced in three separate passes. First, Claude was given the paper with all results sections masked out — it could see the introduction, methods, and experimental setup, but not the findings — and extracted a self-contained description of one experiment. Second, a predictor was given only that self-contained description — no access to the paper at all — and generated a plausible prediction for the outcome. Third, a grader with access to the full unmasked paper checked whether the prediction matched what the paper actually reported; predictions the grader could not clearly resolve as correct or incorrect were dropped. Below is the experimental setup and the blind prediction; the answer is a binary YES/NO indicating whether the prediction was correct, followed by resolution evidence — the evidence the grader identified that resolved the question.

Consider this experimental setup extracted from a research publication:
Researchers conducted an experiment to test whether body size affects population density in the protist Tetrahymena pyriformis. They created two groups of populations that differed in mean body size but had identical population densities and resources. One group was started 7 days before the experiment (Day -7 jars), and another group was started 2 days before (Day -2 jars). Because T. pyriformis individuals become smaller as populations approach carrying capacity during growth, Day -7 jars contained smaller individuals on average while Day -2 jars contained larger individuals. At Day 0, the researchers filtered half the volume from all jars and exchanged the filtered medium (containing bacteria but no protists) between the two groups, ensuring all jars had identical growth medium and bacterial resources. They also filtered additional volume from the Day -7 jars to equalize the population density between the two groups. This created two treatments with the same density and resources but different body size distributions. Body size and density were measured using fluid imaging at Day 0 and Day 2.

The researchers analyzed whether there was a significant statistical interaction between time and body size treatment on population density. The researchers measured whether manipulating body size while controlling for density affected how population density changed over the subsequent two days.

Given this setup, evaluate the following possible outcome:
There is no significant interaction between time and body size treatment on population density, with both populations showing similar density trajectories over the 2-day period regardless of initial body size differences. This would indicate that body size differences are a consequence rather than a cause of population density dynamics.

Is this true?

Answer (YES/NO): NO